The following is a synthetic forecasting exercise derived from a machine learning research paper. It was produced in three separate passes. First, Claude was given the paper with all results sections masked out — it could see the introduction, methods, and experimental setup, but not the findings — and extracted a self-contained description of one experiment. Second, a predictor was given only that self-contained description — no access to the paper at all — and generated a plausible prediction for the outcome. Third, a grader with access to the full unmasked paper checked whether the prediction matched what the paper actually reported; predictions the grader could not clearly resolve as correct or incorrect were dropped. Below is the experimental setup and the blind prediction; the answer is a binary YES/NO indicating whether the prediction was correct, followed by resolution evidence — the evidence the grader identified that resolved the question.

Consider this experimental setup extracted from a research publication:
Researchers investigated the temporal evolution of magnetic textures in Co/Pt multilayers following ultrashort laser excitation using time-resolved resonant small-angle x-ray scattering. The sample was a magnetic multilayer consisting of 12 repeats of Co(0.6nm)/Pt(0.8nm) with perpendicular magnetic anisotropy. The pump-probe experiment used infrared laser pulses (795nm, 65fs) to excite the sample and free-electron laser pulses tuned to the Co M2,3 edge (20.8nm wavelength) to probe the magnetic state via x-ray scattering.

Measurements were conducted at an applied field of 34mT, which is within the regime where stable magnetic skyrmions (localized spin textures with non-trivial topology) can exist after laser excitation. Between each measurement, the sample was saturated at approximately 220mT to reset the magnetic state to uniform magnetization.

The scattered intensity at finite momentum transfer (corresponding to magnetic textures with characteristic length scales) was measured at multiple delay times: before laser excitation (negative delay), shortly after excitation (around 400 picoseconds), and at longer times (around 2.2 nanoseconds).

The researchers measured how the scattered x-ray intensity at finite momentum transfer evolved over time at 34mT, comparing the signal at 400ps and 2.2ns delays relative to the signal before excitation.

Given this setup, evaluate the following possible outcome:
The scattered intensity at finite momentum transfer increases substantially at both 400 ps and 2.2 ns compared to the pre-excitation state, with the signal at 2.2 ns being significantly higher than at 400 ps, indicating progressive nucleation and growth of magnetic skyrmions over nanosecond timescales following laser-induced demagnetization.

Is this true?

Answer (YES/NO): YES